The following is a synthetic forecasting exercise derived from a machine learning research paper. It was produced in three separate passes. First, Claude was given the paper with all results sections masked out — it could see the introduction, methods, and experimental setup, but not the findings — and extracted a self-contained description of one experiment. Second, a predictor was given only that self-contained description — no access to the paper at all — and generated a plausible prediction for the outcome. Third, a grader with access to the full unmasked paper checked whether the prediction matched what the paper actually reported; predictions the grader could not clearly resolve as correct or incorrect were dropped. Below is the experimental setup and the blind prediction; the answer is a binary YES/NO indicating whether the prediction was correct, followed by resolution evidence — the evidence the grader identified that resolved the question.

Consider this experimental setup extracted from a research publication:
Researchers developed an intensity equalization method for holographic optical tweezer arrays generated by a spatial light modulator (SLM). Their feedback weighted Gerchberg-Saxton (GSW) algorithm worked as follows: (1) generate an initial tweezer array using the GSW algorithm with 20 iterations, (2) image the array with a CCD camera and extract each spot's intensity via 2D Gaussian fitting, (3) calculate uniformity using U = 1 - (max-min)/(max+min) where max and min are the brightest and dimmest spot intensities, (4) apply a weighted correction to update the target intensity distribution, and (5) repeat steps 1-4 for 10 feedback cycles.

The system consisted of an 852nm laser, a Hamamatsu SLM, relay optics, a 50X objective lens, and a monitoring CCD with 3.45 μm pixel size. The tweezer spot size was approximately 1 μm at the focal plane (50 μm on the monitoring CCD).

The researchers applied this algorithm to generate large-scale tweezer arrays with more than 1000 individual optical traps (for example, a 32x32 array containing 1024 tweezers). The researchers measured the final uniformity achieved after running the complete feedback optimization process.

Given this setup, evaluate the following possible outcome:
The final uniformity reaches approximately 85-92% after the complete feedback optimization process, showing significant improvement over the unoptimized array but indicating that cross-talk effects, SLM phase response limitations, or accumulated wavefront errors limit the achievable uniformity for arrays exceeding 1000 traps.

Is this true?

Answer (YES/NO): NO